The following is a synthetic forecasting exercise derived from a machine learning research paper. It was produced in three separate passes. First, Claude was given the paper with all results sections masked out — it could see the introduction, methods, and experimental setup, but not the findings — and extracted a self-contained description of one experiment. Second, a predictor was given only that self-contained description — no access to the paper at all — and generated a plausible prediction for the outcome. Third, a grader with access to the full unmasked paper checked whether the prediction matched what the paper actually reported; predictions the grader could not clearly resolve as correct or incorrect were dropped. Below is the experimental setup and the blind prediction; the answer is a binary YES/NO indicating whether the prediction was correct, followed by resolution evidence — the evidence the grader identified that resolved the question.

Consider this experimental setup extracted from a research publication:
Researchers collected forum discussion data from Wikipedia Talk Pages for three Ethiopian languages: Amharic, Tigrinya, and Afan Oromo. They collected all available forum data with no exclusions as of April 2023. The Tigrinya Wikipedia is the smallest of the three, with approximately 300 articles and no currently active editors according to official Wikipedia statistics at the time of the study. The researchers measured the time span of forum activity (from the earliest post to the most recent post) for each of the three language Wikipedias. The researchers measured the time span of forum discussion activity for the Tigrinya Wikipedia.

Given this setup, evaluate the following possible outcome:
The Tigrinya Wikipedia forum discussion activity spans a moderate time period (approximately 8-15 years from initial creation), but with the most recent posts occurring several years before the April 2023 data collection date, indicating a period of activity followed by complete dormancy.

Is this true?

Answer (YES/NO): YES